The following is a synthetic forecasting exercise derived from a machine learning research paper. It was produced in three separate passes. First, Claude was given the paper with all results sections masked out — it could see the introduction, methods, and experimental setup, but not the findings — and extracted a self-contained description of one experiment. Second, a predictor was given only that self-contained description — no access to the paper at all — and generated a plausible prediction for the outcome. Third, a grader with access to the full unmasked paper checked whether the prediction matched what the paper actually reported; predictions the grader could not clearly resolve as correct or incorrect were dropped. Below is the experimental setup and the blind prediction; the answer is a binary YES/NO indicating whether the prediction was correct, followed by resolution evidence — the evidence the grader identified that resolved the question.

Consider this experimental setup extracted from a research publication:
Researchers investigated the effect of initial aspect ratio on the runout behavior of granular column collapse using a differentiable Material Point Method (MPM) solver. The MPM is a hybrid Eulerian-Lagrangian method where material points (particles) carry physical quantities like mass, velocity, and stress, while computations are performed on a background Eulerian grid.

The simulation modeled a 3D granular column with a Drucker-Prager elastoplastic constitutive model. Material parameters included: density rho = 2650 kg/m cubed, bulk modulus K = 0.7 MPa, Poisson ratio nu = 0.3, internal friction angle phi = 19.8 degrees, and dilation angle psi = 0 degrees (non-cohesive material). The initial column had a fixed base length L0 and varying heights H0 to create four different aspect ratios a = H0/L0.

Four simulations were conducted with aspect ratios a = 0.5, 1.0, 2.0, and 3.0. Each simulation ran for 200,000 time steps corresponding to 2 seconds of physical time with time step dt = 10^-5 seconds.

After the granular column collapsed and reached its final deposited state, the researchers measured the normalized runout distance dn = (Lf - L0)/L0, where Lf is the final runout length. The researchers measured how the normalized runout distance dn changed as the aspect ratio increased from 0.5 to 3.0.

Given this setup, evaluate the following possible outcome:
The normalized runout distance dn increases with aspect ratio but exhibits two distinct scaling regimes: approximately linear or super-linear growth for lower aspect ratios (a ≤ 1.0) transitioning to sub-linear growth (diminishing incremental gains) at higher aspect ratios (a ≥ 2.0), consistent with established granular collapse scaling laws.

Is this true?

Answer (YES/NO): YES